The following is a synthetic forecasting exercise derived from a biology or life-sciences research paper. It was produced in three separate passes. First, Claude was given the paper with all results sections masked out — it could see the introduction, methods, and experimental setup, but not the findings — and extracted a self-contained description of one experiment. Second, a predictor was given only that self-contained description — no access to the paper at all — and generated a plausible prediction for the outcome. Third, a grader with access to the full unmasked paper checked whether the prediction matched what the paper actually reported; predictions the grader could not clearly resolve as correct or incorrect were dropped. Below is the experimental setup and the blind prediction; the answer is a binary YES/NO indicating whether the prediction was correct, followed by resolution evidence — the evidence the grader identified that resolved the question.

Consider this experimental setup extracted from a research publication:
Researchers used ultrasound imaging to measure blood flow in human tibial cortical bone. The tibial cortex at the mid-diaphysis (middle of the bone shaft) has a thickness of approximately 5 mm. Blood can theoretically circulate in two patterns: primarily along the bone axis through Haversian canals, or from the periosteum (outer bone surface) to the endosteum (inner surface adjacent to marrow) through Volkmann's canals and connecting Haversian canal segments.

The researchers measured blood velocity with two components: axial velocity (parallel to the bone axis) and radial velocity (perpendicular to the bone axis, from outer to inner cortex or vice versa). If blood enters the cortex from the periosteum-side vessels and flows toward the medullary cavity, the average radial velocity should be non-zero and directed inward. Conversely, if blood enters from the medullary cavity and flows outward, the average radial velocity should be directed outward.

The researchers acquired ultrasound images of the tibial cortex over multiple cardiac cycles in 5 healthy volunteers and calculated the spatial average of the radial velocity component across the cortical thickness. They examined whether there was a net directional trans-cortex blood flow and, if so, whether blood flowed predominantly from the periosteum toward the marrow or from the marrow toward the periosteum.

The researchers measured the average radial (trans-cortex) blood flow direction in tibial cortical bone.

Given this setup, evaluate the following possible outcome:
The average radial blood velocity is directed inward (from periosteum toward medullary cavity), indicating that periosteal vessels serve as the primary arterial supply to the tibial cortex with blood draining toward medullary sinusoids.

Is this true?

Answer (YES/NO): NO